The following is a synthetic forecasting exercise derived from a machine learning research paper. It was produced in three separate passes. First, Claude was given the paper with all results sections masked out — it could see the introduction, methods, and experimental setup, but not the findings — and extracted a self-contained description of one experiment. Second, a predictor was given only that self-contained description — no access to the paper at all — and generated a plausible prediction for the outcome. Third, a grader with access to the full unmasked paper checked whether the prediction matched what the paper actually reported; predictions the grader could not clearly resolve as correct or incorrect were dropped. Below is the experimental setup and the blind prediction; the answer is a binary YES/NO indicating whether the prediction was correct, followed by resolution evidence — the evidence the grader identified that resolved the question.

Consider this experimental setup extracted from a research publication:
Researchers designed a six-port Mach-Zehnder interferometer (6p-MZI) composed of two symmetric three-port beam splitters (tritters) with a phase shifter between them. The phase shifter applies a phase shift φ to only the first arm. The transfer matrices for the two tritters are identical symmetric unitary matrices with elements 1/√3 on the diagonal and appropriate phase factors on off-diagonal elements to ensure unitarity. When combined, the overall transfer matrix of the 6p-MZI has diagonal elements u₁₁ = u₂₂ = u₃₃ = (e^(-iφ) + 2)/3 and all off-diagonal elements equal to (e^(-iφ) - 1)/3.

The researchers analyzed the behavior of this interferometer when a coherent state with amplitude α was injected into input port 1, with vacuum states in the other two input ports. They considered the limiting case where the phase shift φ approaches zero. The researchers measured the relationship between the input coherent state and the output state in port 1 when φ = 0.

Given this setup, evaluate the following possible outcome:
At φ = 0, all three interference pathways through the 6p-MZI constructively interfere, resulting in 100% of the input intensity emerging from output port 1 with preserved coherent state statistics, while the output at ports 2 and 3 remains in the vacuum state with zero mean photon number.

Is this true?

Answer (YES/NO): YES